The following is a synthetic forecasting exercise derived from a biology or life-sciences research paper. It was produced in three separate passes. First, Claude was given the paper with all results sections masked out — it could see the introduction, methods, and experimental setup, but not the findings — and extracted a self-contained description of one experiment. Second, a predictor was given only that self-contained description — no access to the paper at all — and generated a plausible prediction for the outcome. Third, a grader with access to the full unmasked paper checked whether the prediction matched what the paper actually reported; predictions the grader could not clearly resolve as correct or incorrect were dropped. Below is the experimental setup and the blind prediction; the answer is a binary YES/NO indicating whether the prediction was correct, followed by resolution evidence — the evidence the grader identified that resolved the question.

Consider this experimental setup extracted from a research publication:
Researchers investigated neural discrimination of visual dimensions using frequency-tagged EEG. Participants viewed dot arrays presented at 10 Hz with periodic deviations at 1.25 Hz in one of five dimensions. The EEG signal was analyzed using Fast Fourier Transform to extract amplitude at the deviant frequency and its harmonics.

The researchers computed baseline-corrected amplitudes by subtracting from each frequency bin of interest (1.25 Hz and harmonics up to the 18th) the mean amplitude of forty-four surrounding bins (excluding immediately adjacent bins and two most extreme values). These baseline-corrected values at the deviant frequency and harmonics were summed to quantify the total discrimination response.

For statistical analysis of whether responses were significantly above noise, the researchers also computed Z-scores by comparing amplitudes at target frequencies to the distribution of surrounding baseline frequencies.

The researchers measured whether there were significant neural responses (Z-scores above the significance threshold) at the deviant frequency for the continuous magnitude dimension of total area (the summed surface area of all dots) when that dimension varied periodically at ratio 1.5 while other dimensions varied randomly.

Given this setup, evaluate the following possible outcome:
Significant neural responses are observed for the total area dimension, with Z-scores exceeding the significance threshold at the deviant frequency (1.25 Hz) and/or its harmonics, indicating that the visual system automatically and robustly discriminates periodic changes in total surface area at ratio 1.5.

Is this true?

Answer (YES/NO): YES